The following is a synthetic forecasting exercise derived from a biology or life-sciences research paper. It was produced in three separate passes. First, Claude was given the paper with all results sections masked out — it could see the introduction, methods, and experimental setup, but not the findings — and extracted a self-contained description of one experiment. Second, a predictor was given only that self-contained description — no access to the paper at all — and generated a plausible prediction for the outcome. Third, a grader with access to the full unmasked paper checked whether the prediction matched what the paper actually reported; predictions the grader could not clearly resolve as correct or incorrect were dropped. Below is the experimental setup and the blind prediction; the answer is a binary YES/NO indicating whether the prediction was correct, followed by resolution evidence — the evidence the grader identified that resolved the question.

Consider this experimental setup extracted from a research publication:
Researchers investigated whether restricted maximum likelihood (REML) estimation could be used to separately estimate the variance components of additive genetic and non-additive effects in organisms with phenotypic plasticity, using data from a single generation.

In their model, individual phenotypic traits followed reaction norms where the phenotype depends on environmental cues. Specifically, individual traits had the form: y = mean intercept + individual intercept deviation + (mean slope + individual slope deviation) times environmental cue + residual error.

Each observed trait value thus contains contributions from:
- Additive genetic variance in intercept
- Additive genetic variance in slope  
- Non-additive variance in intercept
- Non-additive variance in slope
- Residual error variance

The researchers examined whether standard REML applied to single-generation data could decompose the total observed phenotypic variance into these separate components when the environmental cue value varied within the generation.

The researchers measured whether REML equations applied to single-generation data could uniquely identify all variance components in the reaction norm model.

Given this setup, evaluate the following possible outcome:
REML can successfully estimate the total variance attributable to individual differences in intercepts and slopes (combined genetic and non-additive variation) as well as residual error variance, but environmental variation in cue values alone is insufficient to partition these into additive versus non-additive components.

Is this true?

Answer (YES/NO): NO